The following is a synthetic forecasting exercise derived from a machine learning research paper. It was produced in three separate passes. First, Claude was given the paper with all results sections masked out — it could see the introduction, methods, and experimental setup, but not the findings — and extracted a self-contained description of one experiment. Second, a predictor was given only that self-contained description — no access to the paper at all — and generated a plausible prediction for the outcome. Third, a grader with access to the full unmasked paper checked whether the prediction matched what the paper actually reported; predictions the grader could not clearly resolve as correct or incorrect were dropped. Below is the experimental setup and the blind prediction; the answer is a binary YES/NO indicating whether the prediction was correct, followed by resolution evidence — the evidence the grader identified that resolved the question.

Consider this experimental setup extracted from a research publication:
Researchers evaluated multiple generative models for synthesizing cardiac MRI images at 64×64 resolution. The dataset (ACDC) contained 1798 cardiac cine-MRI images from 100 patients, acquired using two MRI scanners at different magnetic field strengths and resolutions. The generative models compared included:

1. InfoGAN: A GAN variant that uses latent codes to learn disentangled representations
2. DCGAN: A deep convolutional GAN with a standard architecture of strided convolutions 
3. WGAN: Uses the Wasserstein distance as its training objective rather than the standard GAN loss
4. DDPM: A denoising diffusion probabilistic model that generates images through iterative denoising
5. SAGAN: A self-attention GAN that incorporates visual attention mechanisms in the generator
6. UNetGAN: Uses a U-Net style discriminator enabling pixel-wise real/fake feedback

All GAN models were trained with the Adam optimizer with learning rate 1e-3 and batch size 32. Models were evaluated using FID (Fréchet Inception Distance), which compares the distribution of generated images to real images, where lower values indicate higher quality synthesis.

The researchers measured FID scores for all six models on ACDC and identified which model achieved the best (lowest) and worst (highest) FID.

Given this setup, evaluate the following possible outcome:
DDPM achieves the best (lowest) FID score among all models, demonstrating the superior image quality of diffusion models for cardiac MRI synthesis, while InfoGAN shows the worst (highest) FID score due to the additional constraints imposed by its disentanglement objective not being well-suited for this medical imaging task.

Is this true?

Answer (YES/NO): NO